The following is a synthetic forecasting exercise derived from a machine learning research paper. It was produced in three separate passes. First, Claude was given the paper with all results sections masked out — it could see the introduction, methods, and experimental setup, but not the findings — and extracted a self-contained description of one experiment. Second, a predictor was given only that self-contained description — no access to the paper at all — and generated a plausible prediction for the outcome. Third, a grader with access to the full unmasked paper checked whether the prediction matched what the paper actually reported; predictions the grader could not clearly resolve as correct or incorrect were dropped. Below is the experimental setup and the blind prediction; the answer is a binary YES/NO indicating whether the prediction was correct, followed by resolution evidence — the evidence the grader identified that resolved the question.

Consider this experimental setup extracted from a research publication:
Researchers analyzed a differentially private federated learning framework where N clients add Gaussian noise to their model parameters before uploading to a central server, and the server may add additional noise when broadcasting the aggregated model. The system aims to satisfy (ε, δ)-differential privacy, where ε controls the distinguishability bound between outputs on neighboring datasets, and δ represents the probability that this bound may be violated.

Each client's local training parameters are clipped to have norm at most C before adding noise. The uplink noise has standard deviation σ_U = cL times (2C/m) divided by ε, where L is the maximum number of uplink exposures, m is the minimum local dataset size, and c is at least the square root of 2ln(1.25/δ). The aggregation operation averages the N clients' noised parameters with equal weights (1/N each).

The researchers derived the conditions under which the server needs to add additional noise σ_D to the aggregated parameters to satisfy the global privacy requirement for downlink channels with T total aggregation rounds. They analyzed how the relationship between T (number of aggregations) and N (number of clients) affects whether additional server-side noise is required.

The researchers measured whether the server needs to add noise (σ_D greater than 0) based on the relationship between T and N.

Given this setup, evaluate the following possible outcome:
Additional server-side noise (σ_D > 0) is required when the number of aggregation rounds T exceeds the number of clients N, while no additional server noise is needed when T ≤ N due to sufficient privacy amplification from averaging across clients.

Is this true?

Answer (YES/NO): NO